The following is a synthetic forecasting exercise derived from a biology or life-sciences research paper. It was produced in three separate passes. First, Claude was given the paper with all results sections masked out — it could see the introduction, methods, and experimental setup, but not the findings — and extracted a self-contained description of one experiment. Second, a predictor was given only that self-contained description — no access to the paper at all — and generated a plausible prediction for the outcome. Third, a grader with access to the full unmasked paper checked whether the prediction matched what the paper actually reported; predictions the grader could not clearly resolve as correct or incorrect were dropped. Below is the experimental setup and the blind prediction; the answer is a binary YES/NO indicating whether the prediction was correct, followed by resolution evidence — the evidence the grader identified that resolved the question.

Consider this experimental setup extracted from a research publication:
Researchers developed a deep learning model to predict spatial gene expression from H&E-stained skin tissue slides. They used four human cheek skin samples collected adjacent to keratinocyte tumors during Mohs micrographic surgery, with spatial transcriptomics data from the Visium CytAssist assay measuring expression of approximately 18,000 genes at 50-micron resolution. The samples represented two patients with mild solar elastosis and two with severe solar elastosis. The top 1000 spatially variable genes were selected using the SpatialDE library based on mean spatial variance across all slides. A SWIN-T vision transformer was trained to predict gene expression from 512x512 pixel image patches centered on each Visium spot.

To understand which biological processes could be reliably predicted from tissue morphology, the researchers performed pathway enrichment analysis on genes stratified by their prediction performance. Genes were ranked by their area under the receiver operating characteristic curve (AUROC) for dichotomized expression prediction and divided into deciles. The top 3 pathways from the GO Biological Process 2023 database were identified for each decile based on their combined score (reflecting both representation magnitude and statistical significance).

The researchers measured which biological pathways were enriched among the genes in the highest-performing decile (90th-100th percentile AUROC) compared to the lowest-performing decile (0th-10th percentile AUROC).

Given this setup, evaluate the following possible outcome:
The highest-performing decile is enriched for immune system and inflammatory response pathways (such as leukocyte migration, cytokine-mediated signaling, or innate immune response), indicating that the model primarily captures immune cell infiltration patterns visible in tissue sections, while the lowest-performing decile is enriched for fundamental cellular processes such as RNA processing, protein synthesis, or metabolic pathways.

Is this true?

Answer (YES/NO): NO